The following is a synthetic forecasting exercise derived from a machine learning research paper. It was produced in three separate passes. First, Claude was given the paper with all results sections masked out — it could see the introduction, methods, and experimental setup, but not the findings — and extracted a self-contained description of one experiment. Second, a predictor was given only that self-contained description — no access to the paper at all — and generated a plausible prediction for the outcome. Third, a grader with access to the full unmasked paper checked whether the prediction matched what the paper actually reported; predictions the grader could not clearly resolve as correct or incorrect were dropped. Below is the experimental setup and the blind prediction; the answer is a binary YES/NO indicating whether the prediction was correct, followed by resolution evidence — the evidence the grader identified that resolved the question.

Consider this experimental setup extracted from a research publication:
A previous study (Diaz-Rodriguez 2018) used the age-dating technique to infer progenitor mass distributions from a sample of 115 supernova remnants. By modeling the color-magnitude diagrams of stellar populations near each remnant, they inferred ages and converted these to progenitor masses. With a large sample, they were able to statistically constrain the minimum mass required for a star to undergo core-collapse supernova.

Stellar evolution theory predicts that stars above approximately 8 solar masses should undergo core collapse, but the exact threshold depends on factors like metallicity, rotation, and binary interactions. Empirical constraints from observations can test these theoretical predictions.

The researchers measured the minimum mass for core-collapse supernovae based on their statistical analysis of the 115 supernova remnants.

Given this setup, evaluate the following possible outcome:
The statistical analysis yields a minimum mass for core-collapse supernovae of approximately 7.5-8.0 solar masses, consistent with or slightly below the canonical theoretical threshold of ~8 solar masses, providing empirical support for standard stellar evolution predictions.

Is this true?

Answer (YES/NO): NO